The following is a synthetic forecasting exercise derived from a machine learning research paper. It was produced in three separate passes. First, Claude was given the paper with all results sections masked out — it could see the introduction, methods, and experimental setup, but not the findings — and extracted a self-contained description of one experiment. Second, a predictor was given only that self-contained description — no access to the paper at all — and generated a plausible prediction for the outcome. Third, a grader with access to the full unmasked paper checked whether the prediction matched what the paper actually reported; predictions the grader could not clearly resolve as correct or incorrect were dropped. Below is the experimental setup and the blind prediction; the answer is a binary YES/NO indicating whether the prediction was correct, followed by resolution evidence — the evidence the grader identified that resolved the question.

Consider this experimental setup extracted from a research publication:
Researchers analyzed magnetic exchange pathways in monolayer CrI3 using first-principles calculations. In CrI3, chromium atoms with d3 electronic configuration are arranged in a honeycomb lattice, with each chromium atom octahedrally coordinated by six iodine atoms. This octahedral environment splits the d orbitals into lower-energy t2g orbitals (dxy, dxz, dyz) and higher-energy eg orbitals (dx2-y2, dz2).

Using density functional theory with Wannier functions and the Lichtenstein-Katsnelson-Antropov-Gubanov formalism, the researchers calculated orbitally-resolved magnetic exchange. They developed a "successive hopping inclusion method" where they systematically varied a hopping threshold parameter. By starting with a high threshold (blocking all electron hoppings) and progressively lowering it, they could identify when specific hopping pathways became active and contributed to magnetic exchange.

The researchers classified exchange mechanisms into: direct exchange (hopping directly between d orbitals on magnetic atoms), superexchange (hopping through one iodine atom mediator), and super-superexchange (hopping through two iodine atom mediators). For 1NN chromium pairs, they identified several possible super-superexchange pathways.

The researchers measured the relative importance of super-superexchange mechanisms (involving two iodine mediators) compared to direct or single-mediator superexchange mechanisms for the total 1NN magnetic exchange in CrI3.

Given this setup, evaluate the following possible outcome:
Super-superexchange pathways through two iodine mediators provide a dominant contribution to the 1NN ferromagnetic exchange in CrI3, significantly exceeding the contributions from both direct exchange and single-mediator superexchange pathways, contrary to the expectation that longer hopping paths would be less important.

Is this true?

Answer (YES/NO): NO